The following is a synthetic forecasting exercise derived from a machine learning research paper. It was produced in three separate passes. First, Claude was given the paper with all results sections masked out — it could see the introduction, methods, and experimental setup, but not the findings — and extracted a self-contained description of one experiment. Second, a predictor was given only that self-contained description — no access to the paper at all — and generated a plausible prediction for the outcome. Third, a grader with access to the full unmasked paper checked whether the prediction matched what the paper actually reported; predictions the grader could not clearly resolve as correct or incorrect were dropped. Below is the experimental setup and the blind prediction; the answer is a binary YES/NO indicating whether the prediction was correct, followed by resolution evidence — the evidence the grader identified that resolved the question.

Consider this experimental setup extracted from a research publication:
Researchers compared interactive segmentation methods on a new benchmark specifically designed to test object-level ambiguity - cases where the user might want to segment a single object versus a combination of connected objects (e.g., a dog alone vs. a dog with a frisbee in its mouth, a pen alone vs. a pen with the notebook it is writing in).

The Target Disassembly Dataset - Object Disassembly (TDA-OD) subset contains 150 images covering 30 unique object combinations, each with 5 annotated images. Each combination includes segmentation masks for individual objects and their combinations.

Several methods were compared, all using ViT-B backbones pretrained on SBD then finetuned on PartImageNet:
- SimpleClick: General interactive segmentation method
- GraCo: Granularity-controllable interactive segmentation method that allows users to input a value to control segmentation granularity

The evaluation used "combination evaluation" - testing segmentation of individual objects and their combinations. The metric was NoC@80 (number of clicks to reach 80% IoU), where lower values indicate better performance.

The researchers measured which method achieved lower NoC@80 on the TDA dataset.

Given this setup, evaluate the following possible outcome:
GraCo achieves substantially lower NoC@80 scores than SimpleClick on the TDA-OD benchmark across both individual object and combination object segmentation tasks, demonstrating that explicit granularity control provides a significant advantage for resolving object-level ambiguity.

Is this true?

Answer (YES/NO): NO